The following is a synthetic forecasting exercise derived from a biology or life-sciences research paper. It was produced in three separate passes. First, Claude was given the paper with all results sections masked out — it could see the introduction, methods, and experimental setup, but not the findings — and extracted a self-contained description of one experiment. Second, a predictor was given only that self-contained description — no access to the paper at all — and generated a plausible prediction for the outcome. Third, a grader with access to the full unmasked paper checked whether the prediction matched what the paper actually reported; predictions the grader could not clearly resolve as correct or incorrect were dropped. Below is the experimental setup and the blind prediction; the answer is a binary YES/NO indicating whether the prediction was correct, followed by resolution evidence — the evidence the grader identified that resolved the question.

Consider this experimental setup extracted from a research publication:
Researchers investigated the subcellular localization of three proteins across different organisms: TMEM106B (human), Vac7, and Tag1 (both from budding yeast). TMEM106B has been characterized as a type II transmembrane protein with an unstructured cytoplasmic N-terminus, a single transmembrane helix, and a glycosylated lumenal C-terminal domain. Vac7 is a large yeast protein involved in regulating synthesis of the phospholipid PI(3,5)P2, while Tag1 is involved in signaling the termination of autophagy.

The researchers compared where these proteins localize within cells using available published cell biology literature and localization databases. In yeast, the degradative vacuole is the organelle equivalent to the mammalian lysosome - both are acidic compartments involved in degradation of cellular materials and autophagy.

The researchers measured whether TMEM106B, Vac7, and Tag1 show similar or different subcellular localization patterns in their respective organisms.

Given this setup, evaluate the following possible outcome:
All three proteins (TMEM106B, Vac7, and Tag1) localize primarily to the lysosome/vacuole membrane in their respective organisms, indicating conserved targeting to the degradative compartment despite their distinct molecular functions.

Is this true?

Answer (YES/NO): YES